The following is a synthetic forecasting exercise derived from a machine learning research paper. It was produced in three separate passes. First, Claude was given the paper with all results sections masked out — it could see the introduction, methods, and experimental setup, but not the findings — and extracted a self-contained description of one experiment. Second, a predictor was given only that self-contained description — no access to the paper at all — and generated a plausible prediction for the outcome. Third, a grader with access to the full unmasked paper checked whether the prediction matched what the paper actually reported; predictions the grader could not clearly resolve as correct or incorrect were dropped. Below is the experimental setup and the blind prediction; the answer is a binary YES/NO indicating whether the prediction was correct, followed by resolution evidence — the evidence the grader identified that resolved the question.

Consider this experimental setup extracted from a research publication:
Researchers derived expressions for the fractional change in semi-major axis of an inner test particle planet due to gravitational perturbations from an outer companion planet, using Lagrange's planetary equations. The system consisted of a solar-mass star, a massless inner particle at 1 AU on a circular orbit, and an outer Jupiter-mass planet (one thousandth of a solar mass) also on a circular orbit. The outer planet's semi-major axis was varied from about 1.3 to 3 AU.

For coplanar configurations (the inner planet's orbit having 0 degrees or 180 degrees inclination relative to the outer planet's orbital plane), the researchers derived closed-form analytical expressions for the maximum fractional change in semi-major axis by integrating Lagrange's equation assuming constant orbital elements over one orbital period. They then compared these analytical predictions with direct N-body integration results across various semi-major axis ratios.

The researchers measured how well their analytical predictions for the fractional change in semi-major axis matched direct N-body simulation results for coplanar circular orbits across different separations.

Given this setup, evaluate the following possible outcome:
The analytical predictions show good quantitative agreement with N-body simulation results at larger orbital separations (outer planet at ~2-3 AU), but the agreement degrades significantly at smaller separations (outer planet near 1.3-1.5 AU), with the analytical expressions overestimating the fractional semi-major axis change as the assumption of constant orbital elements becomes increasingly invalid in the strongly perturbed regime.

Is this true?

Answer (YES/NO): NO